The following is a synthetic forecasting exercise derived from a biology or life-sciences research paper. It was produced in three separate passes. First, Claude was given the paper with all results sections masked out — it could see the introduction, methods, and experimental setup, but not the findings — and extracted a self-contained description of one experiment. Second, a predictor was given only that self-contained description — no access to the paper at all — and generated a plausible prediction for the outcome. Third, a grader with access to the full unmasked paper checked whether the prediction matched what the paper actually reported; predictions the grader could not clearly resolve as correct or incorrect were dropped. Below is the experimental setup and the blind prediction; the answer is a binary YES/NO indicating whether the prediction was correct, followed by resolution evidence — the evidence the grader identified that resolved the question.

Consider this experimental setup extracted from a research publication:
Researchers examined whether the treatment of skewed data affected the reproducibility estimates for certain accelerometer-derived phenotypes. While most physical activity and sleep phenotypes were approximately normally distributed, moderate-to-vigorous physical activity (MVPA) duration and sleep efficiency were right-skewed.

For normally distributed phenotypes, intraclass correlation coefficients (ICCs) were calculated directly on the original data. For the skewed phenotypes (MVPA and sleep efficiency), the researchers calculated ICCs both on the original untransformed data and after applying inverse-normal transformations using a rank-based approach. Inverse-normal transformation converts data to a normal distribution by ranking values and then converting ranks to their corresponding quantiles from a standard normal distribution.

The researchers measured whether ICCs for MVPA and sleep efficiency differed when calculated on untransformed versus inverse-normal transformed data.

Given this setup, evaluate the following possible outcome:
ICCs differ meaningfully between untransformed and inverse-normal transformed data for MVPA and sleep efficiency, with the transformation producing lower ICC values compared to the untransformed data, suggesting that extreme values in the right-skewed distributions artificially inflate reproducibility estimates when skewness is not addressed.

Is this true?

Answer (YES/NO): NO